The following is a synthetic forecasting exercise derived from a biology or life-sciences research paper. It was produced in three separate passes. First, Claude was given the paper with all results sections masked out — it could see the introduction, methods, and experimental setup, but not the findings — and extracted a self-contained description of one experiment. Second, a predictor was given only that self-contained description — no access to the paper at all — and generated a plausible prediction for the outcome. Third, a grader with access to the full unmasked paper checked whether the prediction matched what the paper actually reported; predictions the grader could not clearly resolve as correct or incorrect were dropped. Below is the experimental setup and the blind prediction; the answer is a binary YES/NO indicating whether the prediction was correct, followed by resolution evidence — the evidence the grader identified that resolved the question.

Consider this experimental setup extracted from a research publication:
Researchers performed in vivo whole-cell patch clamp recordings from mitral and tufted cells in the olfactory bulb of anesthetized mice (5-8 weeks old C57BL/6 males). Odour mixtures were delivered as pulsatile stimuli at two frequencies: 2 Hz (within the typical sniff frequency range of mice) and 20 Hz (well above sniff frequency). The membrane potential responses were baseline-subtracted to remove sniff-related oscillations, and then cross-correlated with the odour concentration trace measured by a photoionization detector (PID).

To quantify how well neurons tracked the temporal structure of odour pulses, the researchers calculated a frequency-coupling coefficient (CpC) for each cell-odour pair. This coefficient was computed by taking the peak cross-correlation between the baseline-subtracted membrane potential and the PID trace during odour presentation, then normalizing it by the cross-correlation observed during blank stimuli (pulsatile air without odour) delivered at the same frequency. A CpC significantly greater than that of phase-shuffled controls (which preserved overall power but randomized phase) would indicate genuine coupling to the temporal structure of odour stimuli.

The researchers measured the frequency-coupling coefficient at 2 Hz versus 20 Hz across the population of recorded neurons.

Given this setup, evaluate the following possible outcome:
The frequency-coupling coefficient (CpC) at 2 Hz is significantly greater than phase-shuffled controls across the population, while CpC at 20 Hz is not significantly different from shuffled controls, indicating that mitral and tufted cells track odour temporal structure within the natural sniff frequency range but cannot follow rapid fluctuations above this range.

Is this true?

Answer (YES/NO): NO